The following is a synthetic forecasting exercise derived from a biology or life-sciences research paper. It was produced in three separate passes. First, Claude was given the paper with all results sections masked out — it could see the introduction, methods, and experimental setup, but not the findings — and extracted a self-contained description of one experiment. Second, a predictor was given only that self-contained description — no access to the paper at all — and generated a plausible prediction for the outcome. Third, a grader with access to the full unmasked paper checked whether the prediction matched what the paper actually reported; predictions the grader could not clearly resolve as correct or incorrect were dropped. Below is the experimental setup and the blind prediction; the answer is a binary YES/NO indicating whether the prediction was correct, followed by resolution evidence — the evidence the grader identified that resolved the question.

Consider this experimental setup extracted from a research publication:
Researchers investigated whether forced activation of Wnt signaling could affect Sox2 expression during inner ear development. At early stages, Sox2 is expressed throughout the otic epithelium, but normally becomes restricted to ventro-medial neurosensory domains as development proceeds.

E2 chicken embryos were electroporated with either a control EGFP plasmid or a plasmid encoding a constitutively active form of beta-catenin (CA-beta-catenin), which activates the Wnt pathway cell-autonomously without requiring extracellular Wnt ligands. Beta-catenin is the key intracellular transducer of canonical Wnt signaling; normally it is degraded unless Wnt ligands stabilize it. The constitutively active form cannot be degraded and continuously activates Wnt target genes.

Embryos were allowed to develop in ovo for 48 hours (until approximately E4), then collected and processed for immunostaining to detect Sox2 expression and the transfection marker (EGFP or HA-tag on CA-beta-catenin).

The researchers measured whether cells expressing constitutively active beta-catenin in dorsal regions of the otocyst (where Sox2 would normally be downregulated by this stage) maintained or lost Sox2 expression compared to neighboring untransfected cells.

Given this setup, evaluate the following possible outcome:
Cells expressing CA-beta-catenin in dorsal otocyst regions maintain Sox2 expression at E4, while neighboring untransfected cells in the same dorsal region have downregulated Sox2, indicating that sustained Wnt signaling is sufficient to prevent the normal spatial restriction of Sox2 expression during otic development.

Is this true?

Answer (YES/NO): NO